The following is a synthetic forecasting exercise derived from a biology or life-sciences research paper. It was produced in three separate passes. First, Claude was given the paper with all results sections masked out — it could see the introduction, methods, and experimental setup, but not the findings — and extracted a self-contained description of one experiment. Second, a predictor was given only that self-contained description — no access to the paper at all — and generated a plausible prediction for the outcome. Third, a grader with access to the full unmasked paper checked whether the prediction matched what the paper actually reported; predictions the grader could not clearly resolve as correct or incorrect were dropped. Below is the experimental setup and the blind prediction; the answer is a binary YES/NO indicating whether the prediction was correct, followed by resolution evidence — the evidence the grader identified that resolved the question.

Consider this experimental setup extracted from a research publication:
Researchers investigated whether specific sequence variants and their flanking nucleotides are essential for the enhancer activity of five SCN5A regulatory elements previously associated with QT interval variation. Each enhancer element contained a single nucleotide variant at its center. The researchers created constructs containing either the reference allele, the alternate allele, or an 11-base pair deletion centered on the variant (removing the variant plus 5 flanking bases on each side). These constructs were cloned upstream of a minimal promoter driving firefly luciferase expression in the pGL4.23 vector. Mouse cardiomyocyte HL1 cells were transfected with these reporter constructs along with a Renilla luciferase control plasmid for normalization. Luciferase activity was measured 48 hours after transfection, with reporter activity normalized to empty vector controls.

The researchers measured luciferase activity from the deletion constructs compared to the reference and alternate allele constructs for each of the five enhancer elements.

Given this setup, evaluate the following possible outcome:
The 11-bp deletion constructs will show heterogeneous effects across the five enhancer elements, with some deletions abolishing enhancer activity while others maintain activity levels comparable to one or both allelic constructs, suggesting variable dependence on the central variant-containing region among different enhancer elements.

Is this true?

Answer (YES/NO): NO